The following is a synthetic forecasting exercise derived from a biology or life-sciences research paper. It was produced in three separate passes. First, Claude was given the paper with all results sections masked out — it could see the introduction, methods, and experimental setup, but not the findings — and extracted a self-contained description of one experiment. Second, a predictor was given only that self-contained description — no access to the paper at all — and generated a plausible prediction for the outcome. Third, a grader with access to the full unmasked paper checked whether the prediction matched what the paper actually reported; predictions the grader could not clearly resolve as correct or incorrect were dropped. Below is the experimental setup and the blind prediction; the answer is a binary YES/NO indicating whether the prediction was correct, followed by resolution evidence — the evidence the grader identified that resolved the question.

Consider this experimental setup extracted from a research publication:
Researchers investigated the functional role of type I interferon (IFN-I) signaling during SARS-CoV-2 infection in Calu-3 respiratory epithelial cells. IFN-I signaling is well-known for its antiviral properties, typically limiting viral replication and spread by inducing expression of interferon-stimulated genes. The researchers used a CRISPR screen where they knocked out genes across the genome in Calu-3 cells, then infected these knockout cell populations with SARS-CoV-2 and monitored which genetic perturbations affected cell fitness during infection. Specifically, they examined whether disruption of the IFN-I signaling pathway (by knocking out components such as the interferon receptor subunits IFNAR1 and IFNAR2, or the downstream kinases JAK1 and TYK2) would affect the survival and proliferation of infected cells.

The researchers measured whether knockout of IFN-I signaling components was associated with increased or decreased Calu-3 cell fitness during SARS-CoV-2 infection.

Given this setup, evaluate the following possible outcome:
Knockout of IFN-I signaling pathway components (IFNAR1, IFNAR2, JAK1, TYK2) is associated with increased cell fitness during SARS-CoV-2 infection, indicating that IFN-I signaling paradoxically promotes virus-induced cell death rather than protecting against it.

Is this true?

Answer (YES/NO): NO